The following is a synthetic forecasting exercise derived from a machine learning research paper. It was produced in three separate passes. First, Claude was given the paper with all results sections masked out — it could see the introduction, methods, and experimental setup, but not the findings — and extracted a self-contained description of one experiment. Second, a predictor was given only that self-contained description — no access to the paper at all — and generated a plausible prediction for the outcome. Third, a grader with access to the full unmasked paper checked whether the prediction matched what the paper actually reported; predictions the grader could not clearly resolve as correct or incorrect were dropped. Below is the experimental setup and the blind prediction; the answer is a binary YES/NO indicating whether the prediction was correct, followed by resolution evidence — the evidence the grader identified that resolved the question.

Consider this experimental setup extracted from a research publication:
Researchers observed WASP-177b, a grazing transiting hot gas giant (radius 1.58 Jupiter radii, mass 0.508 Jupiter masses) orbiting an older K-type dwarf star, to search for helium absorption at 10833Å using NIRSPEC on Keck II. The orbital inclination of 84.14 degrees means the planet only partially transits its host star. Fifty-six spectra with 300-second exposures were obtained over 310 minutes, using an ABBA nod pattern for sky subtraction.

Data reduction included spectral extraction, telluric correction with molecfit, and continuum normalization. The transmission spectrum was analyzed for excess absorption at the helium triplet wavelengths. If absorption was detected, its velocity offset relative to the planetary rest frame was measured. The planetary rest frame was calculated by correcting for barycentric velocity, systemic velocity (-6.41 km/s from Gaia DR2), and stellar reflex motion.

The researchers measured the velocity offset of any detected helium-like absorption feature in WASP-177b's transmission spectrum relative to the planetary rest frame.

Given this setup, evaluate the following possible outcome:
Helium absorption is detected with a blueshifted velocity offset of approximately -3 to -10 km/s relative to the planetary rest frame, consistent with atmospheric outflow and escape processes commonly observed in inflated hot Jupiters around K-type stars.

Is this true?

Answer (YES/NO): NO